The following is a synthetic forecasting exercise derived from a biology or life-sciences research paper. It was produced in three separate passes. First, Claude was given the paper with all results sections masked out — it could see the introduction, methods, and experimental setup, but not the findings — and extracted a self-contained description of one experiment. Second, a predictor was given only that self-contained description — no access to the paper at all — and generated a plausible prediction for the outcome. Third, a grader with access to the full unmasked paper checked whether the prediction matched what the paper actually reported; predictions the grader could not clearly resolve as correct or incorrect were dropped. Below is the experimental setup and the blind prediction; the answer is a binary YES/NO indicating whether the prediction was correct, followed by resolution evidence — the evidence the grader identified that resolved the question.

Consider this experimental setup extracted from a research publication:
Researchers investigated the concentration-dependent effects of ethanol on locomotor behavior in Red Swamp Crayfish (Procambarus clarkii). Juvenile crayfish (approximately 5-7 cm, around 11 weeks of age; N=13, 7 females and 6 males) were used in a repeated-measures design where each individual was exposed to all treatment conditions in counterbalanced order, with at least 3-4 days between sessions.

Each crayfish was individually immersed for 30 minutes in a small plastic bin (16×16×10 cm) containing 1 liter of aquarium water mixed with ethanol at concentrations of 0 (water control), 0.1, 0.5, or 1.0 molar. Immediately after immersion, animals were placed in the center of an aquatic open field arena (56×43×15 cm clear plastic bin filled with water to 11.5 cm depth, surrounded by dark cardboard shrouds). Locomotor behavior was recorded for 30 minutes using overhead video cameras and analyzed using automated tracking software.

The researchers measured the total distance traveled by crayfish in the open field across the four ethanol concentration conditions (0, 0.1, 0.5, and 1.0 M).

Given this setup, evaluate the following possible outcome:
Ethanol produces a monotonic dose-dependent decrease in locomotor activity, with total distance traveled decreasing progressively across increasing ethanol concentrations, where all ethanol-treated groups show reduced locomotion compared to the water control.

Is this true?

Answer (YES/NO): NO